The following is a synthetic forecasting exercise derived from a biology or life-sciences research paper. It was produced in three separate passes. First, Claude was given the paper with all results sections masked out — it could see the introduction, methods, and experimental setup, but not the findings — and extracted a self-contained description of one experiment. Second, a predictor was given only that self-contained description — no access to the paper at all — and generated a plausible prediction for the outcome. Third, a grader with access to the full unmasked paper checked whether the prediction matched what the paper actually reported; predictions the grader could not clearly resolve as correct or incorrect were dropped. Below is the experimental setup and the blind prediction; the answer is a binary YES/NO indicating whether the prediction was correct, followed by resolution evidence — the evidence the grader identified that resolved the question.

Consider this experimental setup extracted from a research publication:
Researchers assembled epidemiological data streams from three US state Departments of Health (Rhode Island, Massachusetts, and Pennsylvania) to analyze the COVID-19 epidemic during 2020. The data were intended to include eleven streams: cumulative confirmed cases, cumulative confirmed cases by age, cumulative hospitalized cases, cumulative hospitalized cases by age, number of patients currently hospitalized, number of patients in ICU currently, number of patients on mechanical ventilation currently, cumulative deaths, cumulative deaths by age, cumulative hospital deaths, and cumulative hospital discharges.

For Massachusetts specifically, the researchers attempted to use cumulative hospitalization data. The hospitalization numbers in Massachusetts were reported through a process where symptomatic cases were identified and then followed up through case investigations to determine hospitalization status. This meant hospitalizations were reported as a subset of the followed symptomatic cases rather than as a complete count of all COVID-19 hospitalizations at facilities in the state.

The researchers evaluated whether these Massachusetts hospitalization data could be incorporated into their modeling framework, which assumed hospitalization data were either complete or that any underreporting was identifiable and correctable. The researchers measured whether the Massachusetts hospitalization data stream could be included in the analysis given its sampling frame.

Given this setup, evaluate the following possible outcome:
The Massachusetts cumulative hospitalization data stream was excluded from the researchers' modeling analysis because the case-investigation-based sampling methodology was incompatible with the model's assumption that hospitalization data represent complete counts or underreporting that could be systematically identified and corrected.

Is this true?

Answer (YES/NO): YES